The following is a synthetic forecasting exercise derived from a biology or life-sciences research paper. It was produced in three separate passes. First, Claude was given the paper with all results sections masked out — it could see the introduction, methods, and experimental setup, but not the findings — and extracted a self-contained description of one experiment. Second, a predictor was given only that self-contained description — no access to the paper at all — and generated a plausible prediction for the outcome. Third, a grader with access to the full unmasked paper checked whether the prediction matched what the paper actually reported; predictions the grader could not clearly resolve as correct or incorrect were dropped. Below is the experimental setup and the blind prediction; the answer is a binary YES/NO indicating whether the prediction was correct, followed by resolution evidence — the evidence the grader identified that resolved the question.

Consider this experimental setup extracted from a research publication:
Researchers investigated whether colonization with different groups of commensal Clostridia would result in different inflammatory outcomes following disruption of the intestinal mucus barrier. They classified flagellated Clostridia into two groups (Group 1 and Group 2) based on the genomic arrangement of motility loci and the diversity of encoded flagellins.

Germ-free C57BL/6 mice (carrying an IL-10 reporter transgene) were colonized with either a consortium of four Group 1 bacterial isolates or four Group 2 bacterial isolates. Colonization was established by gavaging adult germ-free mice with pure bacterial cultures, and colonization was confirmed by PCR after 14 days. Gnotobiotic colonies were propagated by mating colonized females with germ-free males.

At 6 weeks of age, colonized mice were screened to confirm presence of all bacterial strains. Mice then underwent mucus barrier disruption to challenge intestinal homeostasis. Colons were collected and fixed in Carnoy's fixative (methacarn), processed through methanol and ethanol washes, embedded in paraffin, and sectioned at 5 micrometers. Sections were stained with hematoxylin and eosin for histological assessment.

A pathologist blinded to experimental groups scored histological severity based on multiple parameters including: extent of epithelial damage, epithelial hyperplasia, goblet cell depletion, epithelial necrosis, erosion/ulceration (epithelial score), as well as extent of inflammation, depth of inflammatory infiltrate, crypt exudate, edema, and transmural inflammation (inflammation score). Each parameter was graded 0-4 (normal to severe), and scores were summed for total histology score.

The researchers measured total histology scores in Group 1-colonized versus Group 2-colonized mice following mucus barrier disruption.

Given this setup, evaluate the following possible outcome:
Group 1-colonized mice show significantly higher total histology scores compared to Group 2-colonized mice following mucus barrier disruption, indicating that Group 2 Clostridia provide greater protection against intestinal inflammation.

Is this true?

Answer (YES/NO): NO